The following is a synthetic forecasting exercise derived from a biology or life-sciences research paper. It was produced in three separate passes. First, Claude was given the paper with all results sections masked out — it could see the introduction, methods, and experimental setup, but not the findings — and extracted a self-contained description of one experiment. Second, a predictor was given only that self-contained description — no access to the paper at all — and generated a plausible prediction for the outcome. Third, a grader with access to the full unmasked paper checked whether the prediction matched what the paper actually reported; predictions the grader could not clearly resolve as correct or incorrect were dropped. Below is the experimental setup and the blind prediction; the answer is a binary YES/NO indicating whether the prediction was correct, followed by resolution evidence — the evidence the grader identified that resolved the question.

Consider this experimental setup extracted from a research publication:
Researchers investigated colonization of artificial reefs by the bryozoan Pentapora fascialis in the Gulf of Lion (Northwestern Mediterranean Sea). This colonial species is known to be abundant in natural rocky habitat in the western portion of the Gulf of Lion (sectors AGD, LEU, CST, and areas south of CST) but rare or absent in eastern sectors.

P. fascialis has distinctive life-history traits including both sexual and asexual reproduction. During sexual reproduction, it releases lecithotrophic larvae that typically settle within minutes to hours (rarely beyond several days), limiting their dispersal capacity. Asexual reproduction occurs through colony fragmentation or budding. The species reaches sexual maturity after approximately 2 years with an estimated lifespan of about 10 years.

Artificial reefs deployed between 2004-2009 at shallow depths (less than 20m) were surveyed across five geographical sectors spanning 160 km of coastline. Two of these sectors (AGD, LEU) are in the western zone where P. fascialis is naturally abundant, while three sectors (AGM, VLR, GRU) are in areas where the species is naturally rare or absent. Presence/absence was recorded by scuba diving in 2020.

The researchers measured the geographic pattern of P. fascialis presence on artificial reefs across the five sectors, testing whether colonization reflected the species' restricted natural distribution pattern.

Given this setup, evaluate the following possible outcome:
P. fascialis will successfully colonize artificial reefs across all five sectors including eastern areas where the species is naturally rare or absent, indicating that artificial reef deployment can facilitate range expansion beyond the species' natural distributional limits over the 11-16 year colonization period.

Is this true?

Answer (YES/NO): NO